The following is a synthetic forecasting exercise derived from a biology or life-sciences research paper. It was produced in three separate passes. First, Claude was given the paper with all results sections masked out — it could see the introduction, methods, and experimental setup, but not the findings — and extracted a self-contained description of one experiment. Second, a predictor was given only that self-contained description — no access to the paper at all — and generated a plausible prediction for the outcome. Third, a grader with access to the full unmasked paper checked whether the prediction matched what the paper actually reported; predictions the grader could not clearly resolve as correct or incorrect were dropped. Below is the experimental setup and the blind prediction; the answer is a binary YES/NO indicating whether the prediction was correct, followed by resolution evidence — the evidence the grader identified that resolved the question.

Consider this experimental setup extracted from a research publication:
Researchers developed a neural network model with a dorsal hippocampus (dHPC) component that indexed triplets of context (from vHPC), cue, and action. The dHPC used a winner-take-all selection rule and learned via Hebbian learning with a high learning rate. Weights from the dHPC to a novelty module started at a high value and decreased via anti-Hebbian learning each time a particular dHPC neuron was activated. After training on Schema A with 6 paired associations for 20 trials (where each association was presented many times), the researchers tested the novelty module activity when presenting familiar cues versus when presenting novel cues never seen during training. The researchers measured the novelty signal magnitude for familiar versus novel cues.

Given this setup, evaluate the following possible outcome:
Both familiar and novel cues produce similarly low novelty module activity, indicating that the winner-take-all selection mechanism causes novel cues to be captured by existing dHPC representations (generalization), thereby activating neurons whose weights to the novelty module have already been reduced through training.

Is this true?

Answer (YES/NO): NO